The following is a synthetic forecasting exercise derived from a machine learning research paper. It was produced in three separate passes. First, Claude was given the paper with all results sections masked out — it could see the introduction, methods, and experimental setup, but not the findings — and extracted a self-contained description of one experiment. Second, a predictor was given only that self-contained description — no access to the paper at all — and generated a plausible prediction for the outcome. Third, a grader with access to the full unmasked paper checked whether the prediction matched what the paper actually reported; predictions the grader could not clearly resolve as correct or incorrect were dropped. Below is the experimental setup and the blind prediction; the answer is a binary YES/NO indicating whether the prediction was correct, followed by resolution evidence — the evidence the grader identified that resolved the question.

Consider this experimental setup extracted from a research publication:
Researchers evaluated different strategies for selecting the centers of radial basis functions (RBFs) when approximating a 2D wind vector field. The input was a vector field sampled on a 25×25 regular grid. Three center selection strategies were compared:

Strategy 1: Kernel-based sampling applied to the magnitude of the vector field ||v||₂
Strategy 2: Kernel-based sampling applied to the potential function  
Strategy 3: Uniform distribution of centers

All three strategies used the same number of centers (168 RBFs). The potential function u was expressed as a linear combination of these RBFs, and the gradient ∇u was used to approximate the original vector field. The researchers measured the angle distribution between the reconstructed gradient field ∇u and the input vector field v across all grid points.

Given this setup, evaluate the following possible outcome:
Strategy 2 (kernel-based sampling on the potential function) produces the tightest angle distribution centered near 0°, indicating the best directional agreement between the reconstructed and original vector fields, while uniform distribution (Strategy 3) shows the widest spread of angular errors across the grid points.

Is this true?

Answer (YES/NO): NO